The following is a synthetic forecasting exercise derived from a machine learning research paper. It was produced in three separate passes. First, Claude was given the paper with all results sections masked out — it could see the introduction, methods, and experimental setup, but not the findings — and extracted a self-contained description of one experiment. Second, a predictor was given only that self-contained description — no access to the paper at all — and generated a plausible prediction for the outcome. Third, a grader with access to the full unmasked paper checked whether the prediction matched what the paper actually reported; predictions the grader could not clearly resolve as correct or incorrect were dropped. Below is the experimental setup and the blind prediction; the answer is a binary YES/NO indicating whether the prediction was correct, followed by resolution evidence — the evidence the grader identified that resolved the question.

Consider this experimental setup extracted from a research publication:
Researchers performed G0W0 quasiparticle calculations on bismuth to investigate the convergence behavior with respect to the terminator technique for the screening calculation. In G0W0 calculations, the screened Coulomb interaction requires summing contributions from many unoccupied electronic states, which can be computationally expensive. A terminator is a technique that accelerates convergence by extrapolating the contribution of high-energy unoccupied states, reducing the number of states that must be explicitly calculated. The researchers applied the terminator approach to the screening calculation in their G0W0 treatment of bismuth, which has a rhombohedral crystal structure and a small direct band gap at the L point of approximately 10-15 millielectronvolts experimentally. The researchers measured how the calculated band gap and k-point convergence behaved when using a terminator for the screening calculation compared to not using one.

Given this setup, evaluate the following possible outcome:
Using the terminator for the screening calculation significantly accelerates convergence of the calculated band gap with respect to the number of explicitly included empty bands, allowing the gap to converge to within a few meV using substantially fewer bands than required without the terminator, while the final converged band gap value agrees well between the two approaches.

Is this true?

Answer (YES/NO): NO